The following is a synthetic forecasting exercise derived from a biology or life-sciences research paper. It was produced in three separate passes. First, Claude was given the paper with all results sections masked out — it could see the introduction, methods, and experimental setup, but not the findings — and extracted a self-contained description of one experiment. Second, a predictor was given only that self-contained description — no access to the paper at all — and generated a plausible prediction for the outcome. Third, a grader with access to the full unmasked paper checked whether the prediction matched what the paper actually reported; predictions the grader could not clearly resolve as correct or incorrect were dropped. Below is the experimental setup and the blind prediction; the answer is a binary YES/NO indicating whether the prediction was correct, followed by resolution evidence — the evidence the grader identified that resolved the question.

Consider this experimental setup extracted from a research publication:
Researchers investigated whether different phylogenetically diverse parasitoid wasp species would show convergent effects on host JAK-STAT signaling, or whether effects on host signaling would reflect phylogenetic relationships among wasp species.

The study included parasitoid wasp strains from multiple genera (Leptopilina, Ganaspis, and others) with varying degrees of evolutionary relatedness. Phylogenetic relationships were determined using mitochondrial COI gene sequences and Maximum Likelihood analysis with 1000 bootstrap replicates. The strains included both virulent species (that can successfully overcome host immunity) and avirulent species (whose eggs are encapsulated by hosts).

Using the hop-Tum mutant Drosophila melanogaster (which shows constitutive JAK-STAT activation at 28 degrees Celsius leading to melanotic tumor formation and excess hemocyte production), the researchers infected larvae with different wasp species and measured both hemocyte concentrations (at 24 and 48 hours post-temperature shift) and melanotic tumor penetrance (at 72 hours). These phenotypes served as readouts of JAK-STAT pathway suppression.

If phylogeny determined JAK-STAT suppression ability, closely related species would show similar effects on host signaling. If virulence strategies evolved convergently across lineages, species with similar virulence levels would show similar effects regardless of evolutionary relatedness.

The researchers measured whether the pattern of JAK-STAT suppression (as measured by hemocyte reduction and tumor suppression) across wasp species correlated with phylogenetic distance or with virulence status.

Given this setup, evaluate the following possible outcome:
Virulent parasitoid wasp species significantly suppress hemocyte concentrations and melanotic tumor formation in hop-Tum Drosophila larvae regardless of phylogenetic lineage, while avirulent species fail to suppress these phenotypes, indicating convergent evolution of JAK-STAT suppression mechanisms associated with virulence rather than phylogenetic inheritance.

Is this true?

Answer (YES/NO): NO